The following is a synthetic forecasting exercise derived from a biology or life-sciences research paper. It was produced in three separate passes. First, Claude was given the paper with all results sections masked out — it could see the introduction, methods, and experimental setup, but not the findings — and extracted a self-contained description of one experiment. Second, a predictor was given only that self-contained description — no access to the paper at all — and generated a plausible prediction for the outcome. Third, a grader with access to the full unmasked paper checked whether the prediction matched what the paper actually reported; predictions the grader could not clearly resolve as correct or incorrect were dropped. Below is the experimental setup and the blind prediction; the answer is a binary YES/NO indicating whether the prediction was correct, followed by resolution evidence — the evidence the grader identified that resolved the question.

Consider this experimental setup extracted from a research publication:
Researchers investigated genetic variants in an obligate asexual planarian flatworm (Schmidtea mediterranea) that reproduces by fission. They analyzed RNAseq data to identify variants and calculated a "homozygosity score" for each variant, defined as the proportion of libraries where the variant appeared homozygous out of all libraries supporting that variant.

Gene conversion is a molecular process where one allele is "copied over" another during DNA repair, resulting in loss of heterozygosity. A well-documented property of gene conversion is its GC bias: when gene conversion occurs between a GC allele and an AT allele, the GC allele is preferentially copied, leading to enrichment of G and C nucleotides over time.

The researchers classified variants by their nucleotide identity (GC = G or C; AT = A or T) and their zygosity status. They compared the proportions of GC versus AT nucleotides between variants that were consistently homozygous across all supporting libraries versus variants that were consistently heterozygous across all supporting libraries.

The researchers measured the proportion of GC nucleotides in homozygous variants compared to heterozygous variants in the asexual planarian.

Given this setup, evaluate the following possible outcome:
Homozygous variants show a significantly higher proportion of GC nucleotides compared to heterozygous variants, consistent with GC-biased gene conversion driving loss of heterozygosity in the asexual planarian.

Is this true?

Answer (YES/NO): YES